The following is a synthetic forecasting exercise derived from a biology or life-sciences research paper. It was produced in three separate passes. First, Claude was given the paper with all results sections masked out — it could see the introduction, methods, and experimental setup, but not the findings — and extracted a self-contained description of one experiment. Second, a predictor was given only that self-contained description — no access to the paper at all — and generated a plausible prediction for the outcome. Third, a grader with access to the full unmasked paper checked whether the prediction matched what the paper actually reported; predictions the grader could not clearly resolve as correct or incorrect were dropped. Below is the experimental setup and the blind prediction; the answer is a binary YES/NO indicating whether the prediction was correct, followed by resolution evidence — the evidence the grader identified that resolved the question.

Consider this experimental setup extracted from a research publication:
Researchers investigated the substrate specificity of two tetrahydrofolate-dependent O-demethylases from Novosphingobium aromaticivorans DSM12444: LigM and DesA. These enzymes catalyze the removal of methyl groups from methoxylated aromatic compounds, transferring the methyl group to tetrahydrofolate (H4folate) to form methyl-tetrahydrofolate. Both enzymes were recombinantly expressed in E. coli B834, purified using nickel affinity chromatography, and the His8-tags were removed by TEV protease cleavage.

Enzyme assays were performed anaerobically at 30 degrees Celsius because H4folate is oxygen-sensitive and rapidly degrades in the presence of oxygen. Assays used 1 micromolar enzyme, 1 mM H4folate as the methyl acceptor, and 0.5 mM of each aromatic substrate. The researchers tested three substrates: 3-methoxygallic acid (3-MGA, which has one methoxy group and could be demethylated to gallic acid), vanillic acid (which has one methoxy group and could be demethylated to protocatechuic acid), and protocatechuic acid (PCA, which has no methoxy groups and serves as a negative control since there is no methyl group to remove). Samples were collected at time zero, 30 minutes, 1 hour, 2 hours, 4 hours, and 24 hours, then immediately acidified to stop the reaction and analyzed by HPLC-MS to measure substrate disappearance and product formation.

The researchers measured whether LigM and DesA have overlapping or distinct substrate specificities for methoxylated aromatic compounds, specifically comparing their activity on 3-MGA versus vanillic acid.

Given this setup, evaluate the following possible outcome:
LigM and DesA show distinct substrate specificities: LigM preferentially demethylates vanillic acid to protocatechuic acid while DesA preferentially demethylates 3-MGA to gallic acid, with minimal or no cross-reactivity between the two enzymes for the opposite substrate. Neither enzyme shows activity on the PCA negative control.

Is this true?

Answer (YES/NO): NO